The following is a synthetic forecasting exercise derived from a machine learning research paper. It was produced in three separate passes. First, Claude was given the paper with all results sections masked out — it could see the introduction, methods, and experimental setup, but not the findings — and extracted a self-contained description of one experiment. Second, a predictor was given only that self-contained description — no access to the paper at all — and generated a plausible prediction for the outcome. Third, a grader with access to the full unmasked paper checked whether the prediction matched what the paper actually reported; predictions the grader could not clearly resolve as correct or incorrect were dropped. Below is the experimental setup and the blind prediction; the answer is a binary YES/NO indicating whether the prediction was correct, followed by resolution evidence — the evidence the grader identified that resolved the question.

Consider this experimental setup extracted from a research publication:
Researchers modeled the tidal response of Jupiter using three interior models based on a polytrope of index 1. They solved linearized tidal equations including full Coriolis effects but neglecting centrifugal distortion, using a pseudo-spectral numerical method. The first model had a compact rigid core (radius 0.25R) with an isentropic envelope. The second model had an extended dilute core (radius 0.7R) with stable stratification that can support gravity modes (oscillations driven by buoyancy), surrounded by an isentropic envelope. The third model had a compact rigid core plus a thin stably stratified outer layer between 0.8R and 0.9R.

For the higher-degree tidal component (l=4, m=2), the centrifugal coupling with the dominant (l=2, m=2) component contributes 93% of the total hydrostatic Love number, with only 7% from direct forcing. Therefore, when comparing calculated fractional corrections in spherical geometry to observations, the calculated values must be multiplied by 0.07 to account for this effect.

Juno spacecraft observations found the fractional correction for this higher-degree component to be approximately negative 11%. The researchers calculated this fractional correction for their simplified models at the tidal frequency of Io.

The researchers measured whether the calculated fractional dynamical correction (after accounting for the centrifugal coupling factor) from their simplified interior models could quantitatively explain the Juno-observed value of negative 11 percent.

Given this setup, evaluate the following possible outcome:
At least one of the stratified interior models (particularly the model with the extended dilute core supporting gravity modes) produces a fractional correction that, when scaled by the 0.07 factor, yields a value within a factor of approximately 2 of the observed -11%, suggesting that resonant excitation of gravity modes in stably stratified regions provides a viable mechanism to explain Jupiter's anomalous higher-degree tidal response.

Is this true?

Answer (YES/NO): NO